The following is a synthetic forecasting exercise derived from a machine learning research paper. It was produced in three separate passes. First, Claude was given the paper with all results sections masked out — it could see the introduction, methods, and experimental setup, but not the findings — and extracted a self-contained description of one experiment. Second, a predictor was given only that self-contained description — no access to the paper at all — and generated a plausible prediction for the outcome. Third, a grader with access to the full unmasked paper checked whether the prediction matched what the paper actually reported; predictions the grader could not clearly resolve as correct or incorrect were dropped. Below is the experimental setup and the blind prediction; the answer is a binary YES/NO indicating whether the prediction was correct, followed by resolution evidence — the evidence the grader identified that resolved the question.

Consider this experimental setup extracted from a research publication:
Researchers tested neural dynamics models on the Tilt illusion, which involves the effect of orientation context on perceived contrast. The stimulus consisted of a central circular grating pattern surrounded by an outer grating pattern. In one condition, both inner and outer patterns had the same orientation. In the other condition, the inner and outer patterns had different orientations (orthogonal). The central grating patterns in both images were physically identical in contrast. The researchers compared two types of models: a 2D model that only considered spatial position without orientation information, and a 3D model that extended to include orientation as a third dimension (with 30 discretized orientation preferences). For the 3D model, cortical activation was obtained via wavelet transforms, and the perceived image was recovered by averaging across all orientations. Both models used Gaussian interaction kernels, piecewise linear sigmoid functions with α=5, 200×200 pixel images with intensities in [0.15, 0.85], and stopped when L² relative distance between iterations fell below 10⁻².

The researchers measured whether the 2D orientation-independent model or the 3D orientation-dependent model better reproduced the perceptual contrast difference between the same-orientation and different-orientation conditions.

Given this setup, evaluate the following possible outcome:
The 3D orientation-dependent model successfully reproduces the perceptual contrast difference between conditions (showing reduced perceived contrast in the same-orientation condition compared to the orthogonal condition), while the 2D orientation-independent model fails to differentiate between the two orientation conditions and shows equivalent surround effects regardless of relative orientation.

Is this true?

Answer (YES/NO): NO